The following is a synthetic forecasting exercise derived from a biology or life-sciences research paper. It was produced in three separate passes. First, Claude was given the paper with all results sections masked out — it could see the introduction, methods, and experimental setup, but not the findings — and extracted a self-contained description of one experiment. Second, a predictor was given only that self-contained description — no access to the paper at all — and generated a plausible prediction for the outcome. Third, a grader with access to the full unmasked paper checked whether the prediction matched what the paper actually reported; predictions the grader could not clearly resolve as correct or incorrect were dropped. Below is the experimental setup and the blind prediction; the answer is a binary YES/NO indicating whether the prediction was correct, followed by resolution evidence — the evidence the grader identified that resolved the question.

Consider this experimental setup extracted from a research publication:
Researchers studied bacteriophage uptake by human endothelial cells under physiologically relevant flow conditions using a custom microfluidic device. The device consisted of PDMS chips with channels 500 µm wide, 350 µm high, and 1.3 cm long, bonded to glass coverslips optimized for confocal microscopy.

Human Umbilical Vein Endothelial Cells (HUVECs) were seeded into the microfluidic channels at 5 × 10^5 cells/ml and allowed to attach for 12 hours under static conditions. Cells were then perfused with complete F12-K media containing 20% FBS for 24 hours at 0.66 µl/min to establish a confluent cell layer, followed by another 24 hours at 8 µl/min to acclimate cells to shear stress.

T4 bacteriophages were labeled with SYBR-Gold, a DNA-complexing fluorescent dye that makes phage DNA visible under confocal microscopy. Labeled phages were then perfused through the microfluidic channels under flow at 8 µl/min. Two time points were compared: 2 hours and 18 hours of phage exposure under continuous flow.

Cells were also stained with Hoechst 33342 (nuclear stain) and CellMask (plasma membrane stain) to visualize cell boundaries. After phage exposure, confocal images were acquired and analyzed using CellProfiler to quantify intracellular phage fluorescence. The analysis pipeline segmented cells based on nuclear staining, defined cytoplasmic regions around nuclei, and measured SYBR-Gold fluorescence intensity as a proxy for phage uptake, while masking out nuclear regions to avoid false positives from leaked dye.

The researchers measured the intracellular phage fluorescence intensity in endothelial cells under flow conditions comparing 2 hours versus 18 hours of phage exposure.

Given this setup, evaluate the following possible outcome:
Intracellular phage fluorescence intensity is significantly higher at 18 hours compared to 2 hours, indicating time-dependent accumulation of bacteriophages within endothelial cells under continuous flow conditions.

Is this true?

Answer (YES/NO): YES